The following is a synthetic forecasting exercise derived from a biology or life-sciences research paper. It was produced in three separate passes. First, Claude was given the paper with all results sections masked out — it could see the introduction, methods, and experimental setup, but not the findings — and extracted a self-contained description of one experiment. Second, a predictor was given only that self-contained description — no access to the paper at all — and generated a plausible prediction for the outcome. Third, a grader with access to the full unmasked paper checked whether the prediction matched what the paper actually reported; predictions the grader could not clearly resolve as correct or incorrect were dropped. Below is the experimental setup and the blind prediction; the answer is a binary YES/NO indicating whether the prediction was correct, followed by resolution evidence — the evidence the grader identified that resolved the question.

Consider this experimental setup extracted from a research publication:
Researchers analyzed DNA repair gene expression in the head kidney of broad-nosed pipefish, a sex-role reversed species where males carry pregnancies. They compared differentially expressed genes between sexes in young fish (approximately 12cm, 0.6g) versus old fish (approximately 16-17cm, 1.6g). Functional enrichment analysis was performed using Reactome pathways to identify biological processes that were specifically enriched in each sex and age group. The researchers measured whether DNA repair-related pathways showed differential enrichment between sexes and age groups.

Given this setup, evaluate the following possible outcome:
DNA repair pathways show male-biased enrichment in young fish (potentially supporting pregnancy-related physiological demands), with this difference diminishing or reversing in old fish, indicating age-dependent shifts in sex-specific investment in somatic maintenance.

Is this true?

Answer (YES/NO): NO